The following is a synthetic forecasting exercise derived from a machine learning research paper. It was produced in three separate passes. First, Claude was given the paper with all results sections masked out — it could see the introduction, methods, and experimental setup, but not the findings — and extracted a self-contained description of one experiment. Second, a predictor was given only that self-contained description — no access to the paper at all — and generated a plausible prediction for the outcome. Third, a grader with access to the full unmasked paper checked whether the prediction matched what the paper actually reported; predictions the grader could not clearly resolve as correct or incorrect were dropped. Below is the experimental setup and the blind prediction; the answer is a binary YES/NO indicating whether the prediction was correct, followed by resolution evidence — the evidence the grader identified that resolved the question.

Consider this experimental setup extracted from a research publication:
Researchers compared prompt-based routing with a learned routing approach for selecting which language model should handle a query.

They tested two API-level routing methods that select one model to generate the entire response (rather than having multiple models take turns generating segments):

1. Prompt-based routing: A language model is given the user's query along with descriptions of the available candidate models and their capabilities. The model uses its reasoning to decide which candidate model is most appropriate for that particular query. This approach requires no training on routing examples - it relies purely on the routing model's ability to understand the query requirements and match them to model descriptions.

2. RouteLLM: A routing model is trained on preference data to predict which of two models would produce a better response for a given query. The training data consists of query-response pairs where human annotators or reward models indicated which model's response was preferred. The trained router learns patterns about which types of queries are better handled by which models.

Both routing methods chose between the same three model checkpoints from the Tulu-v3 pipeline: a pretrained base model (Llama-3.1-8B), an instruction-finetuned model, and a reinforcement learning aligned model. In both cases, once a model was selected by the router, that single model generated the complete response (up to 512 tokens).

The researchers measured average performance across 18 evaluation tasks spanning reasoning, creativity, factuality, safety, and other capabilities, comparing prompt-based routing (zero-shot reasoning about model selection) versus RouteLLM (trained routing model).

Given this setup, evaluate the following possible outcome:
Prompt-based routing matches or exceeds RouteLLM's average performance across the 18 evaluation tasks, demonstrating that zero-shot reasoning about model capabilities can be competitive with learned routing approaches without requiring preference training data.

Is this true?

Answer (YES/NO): NO